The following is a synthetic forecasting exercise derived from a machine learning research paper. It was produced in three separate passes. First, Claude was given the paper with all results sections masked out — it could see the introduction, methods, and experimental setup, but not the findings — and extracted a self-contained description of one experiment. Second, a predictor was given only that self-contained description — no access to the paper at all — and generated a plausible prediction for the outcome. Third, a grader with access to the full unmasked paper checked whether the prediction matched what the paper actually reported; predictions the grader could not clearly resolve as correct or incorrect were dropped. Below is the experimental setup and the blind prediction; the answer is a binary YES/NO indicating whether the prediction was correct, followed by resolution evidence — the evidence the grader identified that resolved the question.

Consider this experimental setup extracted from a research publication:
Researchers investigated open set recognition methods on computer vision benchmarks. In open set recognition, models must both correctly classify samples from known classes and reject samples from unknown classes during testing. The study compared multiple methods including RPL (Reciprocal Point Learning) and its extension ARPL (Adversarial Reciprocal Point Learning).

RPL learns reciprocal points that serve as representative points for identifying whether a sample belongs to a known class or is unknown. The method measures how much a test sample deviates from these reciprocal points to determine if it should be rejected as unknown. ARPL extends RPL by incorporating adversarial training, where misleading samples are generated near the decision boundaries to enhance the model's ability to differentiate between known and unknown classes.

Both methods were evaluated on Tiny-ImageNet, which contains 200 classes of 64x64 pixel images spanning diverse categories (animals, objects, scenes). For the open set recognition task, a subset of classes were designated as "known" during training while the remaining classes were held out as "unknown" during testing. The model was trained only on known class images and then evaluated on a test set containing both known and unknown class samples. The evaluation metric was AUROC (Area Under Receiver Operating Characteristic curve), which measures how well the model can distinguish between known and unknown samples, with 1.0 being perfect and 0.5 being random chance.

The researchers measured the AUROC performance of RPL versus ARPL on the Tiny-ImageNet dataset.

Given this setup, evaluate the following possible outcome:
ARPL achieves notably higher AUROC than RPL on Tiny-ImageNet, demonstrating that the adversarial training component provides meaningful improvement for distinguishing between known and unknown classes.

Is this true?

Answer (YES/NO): NO